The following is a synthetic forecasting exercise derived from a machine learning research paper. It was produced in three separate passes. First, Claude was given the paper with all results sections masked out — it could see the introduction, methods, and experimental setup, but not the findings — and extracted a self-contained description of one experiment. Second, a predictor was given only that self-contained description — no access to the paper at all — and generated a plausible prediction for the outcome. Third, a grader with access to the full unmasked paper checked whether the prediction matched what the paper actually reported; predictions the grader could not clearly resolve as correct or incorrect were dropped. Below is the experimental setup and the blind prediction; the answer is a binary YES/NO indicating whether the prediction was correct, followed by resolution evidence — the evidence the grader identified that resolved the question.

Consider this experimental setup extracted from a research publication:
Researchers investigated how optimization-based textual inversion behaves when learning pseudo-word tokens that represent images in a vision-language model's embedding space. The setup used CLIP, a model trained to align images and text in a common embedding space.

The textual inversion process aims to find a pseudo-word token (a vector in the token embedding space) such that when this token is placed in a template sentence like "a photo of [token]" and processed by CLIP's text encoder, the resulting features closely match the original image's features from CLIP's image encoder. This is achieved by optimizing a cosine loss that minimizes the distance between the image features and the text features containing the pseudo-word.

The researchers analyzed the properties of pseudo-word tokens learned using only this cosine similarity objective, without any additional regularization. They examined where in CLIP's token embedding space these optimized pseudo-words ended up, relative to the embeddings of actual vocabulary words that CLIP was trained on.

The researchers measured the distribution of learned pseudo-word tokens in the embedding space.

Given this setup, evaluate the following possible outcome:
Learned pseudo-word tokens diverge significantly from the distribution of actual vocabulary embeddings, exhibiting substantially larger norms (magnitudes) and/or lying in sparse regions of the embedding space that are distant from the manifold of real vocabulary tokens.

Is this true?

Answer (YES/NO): YES